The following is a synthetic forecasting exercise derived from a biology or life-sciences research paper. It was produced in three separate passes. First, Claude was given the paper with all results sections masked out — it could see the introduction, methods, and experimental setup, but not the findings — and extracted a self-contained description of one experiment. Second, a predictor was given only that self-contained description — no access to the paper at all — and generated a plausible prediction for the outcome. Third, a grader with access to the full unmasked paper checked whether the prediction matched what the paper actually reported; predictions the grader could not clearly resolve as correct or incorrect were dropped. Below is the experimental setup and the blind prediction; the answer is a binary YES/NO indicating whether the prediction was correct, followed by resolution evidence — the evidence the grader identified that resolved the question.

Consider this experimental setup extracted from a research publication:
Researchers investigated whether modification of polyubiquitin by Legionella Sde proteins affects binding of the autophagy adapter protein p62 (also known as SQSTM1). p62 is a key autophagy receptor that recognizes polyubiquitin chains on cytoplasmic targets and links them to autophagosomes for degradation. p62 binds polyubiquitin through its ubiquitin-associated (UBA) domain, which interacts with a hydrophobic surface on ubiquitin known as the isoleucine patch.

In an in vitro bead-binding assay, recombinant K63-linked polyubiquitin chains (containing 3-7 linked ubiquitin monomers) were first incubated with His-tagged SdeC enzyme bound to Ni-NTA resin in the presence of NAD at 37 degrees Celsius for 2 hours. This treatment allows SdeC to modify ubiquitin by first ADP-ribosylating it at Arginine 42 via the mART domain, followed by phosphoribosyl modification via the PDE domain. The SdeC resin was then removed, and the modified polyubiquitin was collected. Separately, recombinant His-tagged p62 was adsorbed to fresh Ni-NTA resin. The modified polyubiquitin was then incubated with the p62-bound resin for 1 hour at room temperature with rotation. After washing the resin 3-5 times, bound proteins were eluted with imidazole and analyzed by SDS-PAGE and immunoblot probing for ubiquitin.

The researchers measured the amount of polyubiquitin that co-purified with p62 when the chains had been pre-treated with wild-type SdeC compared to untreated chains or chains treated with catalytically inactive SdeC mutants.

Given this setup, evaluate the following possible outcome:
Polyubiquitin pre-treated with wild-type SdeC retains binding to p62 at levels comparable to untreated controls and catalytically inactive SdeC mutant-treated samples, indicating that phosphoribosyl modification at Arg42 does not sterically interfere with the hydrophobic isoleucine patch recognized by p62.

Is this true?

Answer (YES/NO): NO